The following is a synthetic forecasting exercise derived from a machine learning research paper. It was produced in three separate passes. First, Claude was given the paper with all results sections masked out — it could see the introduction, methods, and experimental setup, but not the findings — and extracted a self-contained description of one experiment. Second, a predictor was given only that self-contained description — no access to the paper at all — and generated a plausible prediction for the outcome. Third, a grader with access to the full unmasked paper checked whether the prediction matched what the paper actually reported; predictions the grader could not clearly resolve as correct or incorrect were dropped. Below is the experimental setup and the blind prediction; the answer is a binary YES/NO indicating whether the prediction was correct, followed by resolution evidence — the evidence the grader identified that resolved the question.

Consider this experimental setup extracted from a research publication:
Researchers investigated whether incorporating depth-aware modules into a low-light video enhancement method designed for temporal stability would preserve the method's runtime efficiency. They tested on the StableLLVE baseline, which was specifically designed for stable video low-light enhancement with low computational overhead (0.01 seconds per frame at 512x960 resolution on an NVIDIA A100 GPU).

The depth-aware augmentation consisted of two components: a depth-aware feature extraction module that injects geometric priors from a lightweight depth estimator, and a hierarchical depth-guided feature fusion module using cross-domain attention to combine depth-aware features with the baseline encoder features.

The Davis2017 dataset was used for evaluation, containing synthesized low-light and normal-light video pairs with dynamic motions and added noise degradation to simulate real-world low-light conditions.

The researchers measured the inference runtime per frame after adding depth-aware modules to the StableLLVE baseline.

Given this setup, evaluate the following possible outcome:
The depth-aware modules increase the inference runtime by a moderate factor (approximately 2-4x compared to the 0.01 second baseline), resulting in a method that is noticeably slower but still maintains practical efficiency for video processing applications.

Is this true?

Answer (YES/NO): YES